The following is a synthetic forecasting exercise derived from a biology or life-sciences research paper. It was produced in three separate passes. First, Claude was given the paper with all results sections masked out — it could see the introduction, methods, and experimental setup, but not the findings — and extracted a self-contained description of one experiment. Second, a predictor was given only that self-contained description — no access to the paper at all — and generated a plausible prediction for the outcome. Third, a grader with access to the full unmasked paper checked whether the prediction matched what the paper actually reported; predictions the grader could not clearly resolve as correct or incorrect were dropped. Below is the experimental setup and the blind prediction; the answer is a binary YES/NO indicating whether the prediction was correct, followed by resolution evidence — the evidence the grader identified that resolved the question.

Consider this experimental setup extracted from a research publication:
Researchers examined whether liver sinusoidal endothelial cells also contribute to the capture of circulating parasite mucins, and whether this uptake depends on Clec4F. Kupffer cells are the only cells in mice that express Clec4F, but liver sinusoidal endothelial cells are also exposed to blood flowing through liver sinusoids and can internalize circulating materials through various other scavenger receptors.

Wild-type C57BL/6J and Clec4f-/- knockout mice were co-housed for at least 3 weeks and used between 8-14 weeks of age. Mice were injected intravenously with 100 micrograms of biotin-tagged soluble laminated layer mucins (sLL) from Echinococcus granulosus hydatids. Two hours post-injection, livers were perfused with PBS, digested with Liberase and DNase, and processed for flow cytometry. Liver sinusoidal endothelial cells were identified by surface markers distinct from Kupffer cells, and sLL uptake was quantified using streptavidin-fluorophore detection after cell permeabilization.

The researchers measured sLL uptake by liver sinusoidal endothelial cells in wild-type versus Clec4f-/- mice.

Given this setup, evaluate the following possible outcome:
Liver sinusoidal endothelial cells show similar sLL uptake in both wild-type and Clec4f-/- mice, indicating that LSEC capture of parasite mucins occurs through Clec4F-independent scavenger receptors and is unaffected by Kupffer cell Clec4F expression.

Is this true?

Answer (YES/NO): NO